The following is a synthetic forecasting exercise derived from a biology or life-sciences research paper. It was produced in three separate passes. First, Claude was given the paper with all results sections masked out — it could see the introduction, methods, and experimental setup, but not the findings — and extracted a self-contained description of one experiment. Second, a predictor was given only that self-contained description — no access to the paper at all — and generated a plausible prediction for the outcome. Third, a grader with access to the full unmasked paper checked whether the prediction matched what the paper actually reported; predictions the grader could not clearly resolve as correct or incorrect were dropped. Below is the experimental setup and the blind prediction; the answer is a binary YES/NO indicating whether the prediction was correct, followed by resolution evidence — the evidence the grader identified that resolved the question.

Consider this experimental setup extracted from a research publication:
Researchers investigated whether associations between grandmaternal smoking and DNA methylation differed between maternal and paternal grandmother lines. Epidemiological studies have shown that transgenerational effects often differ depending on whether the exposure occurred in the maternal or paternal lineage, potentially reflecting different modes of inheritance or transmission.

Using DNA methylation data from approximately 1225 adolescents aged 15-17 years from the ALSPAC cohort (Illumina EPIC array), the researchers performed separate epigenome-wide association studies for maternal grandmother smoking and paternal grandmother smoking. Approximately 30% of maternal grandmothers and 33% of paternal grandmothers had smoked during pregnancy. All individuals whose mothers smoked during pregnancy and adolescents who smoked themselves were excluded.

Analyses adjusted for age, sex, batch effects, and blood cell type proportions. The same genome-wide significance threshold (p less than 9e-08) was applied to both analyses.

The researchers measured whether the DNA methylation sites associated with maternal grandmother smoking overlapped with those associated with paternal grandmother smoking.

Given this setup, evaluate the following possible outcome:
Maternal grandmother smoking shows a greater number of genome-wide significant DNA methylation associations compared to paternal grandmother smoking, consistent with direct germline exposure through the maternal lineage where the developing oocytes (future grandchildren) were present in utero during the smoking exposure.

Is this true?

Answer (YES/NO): NO